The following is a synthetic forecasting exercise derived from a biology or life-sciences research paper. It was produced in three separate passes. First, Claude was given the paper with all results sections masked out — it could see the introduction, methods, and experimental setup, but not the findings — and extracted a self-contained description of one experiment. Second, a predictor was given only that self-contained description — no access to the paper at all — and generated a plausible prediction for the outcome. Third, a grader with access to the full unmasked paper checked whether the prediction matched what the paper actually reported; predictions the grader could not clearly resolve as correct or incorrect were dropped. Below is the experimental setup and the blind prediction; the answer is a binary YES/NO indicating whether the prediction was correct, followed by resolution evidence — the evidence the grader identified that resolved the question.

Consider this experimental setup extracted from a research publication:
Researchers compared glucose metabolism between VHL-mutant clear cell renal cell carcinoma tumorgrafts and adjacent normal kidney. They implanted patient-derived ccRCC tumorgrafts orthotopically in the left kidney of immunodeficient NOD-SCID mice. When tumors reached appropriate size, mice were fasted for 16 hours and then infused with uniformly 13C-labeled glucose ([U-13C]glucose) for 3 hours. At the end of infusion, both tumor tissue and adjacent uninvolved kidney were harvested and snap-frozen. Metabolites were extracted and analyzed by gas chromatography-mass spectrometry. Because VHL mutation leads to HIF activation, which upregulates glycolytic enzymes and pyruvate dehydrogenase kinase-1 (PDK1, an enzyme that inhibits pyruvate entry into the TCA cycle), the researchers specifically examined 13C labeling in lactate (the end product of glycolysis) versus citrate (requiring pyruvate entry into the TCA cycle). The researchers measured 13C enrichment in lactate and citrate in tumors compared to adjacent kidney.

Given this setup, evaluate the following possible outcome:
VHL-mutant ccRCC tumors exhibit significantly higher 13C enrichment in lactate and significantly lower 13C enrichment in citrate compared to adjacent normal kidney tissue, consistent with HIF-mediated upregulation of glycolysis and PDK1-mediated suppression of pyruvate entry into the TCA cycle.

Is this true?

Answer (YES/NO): YES